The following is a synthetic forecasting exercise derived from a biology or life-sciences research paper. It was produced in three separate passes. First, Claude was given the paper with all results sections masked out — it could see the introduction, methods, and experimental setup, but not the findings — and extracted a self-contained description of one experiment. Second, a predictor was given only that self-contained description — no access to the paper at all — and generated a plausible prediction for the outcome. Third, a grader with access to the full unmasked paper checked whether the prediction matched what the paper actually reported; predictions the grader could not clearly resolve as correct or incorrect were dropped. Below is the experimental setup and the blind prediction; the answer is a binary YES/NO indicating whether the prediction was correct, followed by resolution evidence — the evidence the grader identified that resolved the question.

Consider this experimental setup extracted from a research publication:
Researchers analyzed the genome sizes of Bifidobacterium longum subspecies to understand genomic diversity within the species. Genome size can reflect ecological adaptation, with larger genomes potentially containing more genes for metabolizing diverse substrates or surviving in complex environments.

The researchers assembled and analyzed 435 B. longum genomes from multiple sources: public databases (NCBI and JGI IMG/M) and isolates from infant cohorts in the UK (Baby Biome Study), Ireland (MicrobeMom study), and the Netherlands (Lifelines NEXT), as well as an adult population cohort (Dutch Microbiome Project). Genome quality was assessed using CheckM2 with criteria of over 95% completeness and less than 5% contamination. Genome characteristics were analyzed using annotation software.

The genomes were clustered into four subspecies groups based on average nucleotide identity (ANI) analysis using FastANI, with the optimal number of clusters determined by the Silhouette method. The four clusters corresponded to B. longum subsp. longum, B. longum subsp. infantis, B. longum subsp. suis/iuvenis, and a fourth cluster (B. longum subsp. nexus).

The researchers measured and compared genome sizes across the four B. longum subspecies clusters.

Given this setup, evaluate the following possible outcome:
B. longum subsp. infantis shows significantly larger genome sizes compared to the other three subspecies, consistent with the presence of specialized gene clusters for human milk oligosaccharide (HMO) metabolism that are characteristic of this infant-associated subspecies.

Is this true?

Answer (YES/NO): YES